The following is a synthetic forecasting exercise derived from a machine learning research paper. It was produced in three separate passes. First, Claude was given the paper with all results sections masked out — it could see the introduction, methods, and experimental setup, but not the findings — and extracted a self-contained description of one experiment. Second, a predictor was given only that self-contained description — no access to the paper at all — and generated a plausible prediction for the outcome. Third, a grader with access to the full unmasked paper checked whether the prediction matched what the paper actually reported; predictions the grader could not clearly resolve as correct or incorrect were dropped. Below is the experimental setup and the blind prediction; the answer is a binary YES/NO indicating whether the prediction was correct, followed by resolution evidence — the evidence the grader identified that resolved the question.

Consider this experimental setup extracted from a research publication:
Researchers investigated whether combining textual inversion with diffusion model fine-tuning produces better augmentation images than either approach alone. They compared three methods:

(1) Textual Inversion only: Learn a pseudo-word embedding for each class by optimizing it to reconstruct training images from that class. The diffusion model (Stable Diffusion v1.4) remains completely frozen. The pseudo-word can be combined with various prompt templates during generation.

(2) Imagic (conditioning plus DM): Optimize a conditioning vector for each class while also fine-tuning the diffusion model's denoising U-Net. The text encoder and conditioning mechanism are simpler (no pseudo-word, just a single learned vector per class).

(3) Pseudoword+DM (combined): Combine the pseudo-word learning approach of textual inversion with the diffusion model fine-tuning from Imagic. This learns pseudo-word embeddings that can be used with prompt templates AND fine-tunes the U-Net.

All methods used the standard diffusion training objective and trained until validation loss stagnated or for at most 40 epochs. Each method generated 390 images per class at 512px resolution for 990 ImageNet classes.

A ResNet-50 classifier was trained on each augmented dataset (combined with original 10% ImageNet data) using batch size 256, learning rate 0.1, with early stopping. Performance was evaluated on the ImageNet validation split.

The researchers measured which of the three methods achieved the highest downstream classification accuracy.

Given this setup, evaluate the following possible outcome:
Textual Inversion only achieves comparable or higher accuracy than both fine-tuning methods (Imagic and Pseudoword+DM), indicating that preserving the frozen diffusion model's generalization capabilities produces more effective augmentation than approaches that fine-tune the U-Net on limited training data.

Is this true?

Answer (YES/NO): NO